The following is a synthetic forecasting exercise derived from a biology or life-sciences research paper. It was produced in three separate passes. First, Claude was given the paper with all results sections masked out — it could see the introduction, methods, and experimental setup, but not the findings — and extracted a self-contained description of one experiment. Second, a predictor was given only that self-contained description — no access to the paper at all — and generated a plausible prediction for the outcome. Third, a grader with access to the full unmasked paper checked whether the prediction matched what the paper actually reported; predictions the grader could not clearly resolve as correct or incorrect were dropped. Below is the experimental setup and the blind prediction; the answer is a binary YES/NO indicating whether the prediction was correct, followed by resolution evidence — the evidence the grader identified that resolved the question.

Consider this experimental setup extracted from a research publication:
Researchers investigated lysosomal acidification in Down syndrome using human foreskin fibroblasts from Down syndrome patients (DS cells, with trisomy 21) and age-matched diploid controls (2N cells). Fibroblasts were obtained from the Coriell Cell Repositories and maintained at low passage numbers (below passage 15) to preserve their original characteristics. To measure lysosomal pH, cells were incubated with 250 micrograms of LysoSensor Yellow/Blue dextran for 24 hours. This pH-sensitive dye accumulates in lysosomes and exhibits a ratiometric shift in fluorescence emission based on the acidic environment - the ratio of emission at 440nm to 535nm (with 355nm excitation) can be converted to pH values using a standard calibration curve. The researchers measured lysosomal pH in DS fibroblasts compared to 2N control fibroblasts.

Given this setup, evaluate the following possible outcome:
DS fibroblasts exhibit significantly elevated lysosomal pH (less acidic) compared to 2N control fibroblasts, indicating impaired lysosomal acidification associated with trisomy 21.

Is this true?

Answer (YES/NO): YES